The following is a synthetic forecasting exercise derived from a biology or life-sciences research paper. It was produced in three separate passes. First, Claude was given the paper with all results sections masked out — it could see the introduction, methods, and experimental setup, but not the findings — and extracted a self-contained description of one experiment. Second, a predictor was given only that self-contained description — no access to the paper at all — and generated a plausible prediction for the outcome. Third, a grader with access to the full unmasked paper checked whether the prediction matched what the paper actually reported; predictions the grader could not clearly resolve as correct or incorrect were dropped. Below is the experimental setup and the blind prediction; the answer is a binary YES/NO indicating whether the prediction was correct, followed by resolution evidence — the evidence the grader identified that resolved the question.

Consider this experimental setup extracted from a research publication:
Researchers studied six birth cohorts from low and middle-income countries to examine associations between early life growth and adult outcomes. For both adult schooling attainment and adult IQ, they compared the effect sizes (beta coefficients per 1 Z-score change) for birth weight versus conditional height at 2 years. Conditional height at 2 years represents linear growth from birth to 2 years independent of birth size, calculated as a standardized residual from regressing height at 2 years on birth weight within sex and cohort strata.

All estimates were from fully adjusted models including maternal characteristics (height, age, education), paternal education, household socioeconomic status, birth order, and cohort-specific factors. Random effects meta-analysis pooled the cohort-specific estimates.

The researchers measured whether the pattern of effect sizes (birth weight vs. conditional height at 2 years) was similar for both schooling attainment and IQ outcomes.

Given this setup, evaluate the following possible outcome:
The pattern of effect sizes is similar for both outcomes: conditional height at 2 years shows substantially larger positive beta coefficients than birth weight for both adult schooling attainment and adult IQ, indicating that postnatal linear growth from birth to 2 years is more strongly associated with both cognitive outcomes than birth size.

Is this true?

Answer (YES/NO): YES